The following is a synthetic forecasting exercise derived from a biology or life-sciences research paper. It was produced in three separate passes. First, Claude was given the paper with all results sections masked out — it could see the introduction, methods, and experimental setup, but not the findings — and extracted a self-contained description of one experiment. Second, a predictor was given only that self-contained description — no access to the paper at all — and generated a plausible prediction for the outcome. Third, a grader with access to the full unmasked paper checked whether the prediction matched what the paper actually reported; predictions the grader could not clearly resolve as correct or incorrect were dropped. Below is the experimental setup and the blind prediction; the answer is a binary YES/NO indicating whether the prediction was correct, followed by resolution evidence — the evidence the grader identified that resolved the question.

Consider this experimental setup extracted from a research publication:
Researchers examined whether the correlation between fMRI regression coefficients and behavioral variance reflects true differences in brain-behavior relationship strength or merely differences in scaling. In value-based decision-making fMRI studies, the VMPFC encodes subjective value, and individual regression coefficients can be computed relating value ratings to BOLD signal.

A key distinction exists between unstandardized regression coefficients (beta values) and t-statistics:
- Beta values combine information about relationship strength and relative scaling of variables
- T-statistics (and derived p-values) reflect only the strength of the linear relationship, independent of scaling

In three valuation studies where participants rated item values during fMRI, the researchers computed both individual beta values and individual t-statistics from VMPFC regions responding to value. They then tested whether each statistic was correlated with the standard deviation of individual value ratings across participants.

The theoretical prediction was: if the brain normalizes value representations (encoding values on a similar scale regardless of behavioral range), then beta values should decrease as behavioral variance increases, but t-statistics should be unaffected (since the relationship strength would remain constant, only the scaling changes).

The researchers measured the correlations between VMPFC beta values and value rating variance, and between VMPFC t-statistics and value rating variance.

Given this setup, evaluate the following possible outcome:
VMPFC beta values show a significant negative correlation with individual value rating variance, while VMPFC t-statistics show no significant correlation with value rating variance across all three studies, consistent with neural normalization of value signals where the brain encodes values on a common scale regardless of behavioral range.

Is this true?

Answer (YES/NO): YES